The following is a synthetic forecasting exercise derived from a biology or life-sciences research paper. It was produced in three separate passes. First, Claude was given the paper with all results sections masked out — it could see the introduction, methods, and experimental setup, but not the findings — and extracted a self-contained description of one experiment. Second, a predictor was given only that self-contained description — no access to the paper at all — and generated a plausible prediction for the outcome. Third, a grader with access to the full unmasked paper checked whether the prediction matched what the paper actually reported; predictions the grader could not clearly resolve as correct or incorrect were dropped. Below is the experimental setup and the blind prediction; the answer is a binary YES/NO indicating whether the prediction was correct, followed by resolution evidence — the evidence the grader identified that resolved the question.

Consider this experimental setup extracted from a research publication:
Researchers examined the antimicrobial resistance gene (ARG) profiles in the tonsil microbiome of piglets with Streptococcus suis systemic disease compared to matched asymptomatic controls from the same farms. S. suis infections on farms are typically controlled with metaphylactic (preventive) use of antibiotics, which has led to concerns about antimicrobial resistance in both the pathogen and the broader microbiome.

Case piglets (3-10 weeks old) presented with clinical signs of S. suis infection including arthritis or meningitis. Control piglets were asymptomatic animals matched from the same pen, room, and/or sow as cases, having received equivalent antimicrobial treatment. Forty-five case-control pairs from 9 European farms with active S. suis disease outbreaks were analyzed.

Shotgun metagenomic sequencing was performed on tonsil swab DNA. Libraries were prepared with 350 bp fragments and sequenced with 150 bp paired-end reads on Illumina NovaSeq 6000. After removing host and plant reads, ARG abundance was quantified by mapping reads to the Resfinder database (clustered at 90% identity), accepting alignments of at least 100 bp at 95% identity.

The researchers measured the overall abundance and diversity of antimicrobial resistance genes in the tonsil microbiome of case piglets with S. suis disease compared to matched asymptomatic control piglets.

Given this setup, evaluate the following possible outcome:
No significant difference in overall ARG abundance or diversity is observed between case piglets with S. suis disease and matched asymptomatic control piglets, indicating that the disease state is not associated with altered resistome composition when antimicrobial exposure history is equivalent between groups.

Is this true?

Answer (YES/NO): NO